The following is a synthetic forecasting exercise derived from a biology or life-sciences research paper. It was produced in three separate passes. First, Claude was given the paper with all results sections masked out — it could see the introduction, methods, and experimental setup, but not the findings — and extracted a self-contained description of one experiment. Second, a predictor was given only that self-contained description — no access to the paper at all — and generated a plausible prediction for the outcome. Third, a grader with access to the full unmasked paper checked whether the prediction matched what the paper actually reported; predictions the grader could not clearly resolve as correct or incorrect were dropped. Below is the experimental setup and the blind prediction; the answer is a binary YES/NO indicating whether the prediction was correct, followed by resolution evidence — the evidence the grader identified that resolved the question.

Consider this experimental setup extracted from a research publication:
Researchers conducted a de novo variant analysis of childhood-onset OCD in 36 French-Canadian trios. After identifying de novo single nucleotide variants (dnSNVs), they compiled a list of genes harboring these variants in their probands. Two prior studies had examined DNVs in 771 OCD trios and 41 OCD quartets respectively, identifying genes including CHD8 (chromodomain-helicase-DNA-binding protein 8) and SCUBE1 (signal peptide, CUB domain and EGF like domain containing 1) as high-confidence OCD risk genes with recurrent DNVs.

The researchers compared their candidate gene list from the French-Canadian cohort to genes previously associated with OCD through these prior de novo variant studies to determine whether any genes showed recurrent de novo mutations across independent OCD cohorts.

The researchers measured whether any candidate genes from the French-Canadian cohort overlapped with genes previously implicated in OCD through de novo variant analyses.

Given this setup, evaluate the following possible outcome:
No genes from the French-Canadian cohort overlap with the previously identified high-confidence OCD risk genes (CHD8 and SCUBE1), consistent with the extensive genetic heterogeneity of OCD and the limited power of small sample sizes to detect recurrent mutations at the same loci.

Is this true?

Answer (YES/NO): YES